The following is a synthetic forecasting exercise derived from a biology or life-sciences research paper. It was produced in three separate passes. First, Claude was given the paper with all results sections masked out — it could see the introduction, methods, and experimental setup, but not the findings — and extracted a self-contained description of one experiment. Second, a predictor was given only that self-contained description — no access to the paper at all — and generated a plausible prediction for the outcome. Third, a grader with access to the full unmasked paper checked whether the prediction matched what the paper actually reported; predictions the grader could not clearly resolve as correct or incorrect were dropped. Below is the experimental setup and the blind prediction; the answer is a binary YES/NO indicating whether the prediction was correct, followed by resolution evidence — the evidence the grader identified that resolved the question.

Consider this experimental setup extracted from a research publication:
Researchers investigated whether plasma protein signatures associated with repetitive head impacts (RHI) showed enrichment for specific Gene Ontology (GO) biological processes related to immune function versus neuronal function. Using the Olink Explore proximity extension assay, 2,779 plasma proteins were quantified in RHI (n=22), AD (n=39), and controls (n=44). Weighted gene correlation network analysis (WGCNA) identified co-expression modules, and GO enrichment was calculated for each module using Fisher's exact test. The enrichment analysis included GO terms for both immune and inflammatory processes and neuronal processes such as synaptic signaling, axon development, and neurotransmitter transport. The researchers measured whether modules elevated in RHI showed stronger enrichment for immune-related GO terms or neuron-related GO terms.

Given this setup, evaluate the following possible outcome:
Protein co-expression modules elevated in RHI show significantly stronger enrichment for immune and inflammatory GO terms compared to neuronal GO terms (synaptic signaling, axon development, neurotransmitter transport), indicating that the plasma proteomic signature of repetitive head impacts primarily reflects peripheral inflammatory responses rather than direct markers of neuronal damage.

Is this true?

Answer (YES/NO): YES